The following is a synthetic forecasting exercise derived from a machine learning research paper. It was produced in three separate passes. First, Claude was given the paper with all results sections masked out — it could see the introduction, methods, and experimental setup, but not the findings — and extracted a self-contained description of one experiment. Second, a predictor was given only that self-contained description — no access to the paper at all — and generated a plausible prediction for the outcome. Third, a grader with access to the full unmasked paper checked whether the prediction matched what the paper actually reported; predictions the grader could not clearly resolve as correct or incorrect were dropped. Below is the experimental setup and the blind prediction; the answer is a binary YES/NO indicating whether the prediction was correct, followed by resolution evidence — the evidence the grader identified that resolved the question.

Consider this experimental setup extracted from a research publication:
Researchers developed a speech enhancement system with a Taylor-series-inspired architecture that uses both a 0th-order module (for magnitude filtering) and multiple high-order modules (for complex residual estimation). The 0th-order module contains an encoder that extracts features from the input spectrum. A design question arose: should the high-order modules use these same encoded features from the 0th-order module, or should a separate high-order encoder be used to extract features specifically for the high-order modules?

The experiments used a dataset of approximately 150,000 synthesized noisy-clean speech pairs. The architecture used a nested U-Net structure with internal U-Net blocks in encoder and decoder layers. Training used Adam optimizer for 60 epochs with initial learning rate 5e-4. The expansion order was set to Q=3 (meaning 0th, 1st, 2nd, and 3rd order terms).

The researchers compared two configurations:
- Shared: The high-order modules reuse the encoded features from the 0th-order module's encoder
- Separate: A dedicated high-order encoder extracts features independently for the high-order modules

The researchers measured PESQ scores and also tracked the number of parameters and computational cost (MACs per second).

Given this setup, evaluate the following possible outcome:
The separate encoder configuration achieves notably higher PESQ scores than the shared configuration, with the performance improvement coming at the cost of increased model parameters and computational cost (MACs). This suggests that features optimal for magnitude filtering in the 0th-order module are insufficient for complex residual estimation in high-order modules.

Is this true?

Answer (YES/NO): NO